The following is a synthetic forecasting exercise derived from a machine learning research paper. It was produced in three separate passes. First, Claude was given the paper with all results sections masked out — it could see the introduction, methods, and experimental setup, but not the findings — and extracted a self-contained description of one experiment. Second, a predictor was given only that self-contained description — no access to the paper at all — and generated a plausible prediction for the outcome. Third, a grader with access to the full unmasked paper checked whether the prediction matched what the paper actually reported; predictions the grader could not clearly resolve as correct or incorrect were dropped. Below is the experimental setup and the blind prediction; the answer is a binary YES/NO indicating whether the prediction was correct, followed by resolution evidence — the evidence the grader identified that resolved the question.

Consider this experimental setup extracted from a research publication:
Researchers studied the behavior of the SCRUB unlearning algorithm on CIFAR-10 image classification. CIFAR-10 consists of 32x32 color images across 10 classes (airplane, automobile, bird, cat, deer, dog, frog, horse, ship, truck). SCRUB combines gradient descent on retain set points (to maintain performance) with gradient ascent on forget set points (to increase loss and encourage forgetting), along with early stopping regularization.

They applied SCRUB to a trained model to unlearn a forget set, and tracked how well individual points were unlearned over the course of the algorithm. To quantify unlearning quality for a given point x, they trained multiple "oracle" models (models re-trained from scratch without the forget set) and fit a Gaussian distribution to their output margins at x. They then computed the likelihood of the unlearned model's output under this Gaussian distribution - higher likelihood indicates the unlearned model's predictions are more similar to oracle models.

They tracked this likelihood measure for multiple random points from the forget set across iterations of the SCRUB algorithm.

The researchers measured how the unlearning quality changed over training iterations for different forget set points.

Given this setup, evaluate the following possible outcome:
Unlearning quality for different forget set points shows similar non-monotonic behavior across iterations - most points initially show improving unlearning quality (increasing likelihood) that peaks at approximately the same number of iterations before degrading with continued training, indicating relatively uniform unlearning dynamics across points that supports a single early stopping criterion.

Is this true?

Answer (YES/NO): NO